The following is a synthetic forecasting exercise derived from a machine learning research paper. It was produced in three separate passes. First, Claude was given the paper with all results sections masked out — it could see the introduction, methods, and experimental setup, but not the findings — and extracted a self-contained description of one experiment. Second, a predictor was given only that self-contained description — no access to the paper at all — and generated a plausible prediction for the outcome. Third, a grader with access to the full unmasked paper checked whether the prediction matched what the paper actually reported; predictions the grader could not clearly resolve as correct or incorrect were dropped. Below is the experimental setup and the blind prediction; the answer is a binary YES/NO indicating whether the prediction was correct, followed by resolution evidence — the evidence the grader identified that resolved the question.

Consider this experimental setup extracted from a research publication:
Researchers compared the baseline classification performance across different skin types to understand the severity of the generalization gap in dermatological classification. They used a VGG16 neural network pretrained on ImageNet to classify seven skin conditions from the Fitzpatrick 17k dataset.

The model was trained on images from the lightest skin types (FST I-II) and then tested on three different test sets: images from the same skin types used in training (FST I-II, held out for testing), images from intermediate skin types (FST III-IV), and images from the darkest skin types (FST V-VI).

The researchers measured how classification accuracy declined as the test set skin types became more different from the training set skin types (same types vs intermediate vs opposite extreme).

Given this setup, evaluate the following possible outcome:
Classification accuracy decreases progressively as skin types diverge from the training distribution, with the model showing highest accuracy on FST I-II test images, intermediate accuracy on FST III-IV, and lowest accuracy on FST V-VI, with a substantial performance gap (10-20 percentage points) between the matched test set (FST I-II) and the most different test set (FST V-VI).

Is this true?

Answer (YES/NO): NO